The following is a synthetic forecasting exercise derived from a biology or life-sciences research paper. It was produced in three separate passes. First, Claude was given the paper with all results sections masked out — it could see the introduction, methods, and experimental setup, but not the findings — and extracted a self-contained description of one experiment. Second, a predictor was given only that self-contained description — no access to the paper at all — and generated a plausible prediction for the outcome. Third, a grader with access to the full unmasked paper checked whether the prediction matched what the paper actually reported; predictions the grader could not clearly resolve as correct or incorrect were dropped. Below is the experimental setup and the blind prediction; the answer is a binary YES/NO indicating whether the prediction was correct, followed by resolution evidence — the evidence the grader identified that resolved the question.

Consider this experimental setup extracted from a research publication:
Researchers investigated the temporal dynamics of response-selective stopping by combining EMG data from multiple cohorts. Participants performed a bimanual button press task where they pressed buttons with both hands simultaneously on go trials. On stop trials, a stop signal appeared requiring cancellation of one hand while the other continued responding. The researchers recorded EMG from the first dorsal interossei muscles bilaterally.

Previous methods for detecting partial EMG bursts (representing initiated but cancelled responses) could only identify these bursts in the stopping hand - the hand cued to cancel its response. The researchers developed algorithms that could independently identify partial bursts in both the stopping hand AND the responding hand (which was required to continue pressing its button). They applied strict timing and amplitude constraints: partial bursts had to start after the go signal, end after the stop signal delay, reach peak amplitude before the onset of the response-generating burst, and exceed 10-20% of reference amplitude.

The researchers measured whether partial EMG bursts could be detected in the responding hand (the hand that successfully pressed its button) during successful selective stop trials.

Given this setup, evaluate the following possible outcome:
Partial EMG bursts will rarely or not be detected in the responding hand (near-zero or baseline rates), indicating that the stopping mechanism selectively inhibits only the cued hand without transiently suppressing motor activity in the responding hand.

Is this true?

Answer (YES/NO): NO